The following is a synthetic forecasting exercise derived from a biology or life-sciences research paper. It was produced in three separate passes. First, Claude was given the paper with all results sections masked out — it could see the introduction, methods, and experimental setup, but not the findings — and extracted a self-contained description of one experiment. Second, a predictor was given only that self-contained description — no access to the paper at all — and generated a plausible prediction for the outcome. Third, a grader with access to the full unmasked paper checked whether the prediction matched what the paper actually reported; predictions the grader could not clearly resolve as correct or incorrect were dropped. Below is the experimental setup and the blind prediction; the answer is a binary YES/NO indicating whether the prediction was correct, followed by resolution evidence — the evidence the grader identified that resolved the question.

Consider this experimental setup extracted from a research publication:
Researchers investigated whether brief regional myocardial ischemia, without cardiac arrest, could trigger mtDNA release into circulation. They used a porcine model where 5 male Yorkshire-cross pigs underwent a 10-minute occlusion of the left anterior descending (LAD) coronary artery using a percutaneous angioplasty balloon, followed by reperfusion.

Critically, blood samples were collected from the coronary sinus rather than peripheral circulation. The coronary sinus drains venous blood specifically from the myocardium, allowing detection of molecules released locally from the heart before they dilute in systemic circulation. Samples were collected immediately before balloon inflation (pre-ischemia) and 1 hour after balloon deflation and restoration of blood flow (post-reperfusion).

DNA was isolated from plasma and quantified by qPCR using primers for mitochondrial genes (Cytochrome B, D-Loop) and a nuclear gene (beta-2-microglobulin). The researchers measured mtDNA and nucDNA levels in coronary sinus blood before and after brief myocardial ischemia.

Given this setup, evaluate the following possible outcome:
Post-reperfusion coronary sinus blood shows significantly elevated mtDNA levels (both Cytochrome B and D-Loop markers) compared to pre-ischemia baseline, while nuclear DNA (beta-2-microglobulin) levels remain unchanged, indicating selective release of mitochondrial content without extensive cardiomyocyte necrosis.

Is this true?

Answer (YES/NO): YES